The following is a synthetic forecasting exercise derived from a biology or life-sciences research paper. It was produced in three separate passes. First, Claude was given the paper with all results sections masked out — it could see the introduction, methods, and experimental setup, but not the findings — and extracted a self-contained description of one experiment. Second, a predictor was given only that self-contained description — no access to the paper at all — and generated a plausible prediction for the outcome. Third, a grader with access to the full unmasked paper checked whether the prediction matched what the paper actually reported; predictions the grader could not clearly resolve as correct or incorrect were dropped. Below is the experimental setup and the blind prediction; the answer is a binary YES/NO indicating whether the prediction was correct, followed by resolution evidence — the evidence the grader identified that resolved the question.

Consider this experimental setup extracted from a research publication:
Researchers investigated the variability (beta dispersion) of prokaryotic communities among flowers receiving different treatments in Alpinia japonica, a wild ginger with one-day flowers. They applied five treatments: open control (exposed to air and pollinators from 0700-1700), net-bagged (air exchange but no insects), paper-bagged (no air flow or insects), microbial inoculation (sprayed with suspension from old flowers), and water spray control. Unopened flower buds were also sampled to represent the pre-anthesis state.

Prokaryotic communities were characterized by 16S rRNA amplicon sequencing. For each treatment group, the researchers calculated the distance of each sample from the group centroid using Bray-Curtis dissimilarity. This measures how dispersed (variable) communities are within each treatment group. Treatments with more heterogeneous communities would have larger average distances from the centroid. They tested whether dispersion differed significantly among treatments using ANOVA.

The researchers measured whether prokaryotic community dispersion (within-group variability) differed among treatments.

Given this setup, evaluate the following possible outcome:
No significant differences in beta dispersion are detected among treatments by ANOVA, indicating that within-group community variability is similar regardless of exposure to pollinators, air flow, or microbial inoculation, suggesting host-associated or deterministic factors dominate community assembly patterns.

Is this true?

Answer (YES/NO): NO